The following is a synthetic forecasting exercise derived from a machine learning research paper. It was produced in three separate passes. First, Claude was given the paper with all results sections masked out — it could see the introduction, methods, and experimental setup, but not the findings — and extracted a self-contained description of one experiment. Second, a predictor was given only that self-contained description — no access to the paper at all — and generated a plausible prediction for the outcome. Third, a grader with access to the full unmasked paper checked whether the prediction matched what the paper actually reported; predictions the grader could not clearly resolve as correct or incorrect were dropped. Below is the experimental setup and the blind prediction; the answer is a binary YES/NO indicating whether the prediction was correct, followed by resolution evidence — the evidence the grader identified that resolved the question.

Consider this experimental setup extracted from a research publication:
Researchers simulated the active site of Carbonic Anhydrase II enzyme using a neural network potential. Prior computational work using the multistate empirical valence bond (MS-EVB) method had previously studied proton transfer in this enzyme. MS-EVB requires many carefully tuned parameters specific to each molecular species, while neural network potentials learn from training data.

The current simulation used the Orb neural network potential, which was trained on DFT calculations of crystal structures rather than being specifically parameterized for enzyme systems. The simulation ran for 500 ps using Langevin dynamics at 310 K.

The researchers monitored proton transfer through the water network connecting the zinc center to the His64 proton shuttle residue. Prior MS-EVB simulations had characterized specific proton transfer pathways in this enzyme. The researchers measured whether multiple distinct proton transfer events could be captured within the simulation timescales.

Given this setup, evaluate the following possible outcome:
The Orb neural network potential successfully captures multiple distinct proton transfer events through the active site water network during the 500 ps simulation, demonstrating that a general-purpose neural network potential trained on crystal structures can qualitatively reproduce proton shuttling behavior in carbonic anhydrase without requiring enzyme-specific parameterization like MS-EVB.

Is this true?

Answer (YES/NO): YES